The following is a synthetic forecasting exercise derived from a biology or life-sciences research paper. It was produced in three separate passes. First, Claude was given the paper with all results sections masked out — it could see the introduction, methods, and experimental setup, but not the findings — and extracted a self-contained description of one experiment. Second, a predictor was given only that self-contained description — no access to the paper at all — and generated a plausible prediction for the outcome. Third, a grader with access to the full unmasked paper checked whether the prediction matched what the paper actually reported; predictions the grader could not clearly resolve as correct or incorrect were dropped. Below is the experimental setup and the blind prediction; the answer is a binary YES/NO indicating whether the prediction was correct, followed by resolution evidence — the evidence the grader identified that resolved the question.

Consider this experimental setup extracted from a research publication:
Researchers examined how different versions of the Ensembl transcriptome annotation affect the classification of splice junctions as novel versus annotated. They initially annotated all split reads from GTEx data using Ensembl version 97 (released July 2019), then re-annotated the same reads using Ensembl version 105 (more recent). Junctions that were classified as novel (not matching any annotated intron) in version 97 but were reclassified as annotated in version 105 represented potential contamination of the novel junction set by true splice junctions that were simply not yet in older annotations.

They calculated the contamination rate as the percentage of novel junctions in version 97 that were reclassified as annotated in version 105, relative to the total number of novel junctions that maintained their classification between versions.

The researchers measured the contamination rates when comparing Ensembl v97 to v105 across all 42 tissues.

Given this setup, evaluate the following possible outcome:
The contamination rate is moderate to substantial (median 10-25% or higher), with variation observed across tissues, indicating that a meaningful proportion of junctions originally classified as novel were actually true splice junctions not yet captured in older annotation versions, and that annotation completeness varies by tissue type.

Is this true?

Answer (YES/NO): NO